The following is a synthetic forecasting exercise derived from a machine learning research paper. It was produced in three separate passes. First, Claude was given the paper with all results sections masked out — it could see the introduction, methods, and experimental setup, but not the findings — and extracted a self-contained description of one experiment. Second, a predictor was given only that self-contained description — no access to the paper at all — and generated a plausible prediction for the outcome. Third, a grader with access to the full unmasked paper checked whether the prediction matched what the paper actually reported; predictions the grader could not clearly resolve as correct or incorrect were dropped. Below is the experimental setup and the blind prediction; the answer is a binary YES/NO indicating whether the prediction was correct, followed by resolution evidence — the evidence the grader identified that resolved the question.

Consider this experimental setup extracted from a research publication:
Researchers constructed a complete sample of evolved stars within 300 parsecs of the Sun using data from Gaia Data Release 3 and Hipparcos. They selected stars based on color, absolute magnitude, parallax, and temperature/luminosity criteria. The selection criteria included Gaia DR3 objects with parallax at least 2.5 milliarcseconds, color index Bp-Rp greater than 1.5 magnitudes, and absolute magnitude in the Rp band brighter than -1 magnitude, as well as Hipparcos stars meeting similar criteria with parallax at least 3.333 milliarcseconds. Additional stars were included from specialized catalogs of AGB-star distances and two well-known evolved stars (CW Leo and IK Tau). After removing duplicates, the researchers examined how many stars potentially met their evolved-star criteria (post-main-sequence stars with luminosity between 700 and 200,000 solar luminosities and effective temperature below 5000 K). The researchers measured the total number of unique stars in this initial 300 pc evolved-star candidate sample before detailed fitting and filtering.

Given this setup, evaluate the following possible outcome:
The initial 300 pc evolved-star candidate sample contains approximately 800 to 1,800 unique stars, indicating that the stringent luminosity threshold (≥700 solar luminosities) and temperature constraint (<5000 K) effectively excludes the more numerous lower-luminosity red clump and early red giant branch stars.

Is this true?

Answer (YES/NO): NO